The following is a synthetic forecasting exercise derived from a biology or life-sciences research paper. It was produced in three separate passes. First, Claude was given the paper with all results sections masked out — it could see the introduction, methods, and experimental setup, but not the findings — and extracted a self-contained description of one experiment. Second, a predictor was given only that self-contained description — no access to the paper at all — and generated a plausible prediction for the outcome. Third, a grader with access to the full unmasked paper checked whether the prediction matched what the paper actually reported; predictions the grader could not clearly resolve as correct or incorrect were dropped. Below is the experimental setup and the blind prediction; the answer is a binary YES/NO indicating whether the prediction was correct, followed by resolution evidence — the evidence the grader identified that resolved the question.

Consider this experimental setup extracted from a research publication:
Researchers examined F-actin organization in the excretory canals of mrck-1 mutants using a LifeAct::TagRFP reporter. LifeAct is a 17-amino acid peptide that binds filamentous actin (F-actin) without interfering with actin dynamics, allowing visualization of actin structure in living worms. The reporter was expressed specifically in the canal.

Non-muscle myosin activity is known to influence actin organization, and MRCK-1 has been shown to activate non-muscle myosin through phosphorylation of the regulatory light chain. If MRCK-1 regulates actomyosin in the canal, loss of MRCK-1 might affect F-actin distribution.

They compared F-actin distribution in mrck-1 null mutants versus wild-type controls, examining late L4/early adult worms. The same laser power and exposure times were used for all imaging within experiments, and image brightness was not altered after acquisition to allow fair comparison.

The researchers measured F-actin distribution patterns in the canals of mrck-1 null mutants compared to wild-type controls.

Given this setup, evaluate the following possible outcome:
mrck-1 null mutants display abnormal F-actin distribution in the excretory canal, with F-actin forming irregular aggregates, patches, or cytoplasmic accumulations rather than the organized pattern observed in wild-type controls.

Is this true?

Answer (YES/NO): NO